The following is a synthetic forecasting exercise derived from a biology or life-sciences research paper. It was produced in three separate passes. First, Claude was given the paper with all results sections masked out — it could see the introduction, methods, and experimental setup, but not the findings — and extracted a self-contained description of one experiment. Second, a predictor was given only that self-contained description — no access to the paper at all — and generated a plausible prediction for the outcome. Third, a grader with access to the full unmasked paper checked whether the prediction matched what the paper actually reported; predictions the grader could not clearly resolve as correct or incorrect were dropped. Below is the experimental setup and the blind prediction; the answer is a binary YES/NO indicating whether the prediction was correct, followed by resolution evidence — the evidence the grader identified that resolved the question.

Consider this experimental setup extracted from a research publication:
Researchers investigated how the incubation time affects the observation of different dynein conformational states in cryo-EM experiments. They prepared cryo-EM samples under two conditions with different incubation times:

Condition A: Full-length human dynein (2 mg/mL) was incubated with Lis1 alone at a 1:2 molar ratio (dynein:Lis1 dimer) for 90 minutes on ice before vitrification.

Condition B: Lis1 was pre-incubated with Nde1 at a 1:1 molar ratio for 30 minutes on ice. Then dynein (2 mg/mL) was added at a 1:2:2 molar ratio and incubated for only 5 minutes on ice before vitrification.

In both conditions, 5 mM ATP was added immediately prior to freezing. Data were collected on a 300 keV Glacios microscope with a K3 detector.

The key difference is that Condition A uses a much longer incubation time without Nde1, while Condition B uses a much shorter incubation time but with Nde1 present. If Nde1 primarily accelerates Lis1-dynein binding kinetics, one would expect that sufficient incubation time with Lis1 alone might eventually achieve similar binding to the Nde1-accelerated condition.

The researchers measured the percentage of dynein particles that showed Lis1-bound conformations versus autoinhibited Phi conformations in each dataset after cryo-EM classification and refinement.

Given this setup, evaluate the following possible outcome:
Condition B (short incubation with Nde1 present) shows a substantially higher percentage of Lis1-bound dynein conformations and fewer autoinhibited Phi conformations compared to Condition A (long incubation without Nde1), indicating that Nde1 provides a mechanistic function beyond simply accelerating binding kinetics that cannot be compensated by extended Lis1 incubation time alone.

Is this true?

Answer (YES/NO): YES